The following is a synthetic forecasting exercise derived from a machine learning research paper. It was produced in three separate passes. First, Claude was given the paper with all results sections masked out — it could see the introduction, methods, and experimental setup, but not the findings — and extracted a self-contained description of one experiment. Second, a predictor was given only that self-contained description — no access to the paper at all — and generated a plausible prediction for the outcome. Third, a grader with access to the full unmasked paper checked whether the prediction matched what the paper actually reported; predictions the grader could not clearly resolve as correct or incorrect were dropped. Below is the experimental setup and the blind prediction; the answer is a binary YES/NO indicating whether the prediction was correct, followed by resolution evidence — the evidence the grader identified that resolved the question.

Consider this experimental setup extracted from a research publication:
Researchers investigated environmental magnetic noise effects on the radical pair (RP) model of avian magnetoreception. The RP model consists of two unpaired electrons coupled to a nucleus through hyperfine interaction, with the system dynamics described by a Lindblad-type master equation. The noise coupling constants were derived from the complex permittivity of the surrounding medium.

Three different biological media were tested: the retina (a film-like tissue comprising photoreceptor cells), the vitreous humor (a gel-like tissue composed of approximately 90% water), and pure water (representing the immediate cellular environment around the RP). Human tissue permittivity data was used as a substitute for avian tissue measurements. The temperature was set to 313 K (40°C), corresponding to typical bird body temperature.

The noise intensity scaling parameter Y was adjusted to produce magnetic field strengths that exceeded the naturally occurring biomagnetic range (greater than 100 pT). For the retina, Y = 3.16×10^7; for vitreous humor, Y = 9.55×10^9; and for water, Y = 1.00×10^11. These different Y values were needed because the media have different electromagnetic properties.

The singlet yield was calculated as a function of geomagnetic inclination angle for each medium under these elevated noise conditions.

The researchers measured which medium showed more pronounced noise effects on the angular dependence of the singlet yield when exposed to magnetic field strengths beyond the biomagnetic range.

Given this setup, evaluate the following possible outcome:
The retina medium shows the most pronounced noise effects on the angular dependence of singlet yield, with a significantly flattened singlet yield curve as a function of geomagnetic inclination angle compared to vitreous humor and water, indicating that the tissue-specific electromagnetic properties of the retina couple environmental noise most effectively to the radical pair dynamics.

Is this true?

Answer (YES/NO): NO